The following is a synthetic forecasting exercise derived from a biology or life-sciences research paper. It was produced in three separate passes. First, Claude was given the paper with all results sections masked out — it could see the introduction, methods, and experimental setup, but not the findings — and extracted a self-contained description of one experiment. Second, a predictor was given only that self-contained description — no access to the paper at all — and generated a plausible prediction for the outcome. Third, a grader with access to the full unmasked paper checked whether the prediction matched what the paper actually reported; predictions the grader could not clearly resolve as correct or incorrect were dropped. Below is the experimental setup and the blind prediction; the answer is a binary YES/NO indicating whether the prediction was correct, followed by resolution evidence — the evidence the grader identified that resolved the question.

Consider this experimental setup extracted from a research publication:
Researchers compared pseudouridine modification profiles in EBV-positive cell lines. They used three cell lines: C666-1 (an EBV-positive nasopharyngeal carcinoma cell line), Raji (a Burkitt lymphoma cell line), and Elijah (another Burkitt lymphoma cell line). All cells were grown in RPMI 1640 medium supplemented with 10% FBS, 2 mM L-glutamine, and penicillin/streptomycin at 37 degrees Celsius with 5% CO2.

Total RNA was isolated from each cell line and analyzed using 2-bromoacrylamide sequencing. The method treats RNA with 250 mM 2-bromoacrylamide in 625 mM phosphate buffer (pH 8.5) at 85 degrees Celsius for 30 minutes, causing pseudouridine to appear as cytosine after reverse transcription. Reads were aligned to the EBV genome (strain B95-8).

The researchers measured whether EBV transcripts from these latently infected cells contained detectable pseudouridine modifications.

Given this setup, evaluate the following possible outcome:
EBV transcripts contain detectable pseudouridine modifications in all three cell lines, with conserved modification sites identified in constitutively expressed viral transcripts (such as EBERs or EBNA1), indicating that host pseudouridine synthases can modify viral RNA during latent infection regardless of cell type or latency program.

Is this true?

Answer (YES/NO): YES